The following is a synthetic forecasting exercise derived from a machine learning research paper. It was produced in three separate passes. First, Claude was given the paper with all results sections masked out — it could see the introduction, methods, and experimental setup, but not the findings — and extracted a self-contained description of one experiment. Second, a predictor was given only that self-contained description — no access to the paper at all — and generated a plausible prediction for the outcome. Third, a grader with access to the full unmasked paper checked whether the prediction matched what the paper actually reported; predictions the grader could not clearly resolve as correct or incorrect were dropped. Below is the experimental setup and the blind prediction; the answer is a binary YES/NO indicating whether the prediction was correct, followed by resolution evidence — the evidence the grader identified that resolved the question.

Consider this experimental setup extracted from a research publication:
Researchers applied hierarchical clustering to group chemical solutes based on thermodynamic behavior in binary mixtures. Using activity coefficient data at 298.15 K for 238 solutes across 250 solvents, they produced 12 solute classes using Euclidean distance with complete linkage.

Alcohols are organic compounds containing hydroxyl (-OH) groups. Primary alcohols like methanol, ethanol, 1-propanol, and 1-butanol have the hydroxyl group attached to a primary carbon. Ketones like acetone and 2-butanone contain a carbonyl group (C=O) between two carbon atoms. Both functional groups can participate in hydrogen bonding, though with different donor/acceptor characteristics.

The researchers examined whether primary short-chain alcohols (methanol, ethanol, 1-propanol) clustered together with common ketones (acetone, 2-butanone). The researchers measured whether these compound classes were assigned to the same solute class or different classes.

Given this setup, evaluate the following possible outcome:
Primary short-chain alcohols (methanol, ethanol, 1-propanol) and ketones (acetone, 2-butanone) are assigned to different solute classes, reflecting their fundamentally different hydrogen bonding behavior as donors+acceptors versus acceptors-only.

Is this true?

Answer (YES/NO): YES